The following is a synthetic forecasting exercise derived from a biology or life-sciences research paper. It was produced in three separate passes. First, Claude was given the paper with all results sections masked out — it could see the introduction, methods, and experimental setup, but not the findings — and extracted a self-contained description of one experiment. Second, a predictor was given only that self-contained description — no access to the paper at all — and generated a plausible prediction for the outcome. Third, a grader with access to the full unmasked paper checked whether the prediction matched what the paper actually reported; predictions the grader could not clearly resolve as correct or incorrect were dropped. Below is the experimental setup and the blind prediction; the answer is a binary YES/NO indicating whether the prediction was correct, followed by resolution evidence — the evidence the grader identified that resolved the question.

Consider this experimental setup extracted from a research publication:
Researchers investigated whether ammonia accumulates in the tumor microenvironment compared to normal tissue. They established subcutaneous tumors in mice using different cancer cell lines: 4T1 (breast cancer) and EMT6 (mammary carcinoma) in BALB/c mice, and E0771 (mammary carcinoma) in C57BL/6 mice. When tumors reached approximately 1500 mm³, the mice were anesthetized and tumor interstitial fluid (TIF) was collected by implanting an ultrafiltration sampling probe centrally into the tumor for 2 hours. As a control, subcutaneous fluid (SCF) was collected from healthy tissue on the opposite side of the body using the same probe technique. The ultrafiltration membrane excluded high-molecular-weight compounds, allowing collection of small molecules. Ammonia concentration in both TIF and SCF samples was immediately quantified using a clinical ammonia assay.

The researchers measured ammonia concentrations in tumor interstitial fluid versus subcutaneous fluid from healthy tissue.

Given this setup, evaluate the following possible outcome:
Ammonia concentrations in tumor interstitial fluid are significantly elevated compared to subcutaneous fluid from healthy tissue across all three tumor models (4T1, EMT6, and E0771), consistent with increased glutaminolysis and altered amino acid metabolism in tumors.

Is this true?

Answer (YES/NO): YES